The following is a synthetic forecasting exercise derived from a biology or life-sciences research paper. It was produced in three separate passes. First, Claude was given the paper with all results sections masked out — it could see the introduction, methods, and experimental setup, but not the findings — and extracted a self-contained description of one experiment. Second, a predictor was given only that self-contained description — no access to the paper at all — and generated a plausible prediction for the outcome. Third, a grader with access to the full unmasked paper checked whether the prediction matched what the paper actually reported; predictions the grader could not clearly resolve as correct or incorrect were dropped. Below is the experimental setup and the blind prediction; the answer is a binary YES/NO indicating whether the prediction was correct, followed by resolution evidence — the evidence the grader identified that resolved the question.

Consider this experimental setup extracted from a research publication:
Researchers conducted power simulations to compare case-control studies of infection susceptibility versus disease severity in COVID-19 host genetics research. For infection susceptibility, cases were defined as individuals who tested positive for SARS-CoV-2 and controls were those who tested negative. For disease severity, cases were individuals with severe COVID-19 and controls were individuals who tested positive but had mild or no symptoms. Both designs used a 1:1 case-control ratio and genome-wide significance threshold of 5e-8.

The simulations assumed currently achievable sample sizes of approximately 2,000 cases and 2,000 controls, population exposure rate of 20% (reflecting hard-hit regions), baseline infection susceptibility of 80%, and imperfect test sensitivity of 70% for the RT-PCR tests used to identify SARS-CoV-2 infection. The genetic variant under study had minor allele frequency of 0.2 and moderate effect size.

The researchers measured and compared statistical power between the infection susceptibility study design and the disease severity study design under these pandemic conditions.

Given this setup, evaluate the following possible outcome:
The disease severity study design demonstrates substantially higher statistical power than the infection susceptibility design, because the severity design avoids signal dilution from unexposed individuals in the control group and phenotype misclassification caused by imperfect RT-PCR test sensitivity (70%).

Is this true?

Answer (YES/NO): YES